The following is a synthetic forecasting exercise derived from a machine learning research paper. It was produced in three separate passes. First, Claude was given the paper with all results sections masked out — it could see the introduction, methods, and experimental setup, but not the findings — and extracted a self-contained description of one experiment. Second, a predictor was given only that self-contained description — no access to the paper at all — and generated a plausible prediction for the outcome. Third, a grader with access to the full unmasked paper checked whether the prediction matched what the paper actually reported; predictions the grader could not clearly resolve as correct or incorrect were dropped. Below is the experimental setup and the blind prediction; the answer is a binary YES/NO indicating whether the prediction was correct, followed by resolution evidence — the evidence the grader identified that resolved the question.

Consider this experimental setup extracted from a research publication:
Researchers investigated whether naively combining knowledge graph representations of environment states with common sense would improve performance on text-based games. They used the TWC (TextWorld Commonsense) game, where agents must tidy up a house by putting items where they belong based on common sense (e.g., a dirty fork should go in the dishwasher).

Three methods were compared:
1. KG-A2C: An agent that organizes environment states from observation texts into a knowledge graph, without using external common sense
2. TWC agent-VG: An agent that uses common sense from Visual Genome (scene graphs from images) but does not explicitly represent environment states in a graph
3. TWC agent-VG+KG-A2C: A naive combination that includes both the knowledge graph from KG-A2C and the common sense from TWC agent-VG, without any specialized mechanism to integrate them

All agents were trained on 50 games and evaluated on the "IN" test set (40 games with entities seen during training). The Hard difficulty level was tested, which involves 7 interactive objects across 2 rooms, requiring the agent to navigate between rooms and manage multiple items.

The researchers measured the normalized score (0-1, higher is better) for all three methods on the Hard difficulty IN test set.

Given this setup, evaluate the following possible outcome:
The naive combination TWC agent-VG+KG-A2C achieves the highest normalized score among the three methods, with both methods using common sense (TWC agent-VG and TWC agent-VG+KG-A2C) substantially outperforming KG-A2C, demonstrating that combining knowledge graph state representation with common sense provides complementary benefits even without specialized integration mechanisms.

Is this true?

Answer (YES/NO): NO